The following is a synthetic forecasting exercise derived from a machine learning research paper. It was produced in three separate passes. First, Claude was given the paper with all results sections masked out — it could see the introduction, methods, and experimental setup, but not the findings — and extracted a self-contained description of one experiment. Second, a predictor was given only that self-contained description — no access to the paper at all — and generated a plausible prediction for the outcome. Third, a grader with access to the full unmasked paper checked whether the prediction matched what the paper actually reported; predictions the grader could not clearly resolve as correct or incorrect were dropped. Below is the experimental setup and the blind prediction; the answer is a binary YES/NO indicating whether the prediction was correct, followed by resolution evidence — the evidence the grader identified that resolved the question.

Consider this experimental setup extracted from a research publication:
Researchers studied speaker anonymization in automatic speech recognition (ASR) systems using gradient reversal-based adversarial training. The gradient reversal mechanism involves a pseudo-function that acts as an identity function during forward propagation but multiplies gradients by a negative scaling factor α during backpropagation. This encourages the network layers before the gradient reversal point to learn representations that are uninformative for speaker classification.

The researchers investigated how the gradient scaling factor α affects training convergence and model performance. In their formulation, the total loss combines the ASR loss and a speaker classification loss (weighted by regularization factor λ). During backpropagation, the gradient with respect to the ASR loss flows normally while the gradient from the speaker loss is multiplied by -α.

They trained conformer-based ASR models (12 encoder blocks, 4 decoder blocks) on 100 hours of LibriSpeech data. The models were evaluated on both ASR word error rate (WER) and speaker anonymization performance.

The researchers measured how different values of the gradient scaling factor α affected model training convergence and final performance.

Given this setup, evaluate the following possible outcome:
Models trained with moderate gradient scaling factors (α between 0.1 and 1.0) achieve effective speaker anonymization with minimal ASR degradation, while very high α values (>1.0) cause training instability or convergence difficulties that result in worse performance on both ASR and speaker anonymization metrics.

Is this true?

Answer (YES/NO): YES